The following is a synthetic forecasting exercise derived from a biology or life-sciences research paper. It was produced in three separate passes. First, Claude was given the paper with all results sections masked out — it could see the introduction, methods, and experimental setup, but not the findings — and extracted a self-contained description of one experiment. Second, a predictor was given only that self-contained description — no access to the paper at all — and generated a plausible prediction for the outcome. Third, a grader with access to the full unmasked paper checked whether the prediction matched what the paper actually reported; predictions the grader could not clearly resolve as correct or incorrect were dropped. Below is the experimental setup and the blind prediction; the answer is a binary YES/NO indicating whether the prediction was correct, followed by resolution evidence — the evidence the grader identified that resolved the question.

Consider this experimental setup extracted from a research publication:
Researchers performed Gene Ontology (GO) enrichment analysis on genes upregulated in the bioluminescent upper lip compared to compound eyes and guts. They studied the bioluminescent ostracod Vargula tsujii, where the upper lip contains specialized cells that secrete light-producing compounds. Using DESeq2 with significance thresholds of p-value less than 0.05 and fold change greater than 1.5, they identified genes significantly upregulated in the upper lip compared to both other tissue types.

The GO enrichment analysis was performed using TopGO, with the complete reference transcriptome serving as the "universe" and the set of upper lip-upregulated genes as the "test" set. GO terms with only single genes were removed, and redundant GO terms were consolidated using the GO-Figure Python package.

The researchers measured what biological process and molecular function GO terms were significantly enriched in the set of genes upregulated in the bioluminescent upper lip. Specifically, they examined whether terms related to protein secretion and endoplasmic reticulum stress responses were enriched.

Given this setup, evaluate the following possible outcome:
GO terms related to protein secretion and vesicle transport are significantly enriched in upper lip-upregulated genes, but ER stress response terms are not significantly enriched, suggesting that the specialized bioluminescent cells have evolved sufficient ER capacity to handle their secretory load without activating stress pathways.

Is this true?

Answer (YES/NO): NO